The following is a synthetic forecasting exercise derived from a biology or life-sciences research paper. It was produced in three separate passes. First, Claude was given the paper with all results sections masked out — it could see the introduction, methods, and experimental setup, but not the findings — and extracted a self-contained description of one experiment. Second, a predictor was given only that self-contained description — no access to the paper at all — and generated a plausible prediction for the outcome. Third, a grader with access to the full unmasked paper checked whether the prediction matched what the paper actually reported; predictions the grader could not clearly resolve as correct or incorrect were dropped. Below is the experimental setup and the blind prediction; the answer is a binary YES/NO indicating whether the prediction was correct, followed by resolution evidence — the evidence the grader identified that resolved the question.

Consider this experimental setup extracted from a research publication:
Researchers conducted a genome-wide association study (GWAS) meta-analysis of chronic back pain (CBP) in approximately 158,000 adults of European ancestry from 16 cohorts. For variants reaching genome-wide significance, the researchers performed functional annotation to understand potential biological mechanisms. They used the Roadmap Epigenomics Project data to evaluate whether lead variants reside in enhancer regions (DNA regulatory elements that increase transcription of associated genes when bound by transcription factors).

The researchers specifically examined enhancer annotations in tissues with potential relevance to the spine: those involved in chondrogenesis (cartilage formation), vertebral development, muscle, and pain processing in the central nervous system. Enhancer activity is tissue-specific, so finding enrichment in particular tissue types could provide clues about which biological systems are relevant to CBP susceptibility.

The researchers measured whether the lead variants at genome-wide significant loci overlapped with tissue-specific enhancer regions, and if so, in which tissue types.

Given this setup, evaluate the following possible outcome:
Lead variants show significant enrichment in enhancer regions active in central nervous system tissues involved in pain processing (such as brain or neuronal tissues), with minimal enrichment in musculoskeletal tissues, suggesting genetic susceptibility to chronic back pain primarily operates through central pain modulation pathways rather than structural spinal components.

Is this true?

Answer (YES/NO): NO